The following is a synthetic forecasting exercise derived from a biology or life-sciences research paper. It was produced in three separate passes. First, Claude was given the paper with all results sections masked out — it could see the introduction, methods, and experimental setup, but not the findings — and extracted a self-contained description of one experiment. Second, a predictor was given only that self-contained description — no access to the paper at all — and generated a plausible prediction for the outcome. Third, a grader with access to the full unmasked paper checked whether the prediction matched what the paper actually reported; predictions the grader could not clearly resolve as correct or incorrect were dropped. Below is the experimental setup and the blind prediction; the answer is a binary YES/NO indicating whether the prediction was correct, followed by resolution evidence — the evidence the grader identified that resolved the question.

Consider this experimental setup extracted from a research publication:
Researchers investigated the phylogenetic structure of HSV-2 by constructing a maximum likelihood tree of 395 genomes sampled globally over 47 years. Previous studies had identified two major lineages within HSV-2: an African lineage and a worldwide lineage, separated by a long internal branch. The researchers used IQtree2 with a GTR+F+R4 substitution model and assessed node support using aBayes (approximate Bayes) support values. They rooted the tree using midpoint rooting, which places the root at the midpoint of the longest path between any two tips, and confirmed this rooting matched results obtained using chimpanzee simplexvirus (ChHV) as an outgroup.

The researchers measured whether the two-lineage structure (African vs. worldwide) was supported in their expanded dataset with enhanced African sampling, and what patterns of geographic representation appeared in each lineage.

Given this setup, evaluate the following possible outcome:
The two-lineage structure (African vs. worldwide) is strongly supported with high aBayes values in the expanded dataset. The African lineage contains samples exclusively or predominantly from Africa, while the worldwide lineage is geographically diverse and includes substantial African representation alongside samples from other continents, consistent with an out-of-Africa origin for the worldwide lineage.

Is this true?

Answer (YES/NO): YES